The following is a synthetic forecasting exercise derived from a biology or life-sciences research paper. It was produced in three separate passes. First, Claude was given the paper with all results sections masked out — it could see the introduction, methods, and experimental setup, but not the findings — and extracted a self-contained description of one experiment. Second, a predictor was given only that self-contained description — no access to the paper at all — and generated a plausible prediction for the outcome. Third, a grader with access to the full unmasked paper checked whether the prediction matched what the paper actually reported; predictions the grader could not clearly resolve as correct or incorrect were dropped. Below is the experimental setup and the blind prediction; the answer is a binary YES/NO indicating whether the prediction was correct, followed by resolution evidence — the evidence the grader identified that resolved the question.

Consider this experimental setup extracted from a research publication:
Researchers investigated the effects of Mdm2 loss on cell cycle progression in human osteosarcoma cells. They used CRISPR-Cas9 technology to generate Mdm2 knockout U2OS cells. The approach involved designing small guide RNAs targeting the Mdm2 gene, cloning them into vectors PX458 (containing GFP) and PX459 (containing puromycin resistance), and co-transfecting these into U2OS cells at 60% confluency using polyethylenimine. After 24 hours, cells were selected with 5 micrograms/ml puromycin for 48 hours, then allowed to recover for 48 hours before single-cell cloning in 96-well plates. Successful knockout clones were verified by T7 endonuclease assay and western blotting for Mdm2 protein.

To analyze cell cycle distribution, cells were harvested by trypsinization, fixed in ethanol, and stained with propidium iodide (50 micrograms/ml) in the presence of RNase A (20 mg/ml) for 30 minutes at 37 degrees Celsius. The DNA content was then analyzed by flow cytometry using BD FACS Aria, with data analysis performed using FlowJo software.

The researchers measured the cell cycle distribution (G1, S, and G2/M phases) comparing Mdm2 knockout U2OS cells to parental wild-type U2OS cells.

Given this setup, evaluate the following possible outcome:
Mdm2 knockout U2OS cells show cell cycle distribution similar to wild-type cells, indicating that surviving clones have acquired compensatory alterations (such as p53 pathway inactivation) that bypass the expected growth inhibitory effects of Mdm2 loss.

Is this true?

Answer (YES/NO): NO